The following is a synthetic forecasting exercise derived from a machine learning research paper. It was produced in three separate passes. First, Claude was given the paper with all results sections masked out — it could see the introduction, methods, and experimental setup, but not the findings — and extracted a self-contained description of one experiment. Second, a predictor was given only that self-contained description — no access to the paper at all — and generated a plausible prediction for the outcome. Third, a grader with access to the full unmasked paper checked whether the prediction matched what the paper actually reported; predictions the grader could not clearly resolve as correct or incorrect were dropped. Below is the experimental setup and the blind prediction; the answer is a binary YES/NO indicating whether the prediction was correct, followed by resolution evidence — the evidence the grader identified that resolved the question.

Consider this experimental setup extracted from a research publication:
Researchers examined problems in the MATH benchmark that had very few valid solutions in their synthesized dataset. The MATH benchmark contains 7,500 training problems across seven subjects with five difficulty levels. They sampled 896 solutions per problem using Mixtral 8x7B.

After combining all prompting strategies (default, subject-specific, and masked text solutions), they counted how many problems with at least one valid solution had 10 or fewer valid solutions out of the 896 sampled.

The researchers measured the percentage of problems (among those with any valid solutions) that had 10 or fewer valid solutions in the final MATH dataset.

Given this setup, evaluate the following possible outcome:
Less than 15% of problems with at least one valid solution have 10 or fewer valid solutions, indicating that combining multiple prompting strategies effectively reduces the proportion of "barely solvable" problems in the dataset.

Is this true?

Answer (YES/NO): NO